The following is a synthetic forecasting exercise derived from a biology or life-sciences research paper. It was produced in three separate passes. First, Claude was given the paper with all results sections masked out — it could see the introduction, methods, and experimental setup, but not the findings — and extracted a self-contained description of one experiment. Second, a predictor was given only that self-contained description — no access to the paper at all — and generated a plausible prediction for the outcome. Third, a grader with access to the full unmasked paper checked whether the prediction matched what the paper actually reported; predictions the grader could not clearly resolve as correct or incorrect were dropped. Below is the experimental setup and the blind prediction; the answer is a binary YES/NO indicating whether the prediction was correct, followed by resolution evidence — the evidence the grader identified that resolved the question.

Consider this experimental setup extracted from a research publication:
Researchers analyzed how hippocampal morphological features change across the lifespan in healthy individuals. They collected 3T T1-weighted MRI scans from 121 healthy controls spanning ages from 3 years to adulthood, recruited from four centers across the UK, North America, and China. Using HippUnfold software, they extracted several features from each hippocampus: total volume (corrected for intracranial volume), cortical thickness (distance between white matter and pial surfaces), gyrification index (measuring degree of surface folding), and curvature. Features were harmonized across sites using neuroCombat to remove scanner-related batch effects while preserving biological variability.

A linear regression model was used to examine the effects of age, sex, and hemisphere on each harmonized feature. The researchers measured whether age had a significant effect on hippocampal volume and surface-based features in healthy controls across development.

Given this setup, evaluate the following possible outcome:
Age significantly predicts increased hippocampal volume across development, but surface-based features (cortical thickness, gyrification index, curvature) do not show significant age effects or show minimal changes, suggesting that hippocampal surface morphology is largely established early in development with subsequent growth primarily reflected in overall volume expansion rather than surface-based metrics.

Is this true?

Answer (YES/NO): NO